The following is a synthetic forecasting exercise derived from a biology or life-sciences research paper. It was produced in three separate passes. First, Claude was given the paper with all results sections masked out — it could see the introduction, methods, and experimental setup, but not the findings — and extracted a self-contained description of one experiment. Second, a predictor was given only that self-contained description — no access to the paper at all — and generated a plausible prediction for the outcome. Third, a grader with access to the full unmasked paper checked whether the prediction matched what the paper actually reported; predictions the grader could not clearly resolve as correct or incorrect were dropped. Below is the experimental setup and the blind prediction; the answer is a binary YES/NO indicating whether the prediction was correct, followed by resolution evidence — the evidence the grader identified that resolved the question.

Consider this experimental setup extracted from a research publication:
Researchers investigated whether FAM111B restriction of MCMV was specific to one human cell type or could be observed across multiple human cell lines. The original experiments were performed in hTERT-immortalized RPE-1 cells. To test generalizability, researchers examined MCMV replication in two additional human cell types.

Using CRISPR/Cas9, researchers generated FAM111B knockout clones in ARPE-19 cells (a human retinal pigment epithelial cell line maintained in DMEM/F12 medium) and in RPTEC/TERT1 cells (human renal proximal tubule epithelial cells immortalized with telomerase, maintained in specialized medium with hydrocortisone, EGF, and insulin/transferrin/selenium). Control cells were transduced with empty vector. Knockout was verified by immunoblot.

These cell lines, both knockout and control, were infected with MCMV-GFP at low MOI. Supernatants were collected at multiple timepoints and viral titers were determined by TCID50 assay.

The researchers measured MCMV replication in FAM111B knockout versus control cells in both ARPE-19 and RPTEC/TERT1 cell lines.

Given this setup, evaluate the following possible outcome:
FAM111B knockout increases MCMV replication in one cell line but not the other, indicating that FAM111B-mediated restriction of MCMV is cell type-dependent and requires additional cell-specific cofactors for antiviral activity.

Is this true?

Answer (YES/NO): NO